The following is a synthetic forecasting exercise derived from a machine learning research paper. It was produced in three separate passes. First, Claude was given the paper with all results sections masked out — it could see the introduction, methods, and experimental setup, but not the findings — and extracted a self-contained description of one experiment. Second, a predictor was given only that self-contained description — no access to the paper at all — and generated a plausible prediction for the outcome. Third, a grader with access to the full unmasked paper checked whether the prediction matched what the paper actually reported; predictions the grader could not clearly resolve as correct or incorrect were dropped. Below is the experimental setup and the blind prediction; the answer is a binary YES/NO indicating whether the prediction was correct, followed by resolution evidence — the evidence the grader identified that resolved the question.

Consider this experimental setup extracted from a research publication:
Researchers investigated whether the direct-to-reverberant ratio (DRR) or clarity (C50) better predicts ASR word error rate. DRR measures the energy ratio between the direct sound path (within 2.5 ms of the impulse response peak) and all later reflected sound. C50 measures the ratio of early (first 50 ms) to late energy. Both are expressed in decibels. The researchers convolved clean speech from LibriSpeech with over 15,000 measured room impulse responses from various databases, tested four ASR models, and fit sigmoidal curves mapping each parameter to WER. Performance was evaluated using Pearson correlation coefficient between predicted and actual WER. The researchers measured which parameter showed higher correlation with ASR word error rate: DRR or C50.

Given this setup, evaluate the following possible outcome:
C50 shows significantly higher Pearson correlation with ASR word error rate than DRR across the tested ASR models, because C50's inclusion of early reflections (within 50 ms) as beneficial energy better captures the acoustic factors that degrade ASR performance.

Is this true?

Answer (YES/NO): YES